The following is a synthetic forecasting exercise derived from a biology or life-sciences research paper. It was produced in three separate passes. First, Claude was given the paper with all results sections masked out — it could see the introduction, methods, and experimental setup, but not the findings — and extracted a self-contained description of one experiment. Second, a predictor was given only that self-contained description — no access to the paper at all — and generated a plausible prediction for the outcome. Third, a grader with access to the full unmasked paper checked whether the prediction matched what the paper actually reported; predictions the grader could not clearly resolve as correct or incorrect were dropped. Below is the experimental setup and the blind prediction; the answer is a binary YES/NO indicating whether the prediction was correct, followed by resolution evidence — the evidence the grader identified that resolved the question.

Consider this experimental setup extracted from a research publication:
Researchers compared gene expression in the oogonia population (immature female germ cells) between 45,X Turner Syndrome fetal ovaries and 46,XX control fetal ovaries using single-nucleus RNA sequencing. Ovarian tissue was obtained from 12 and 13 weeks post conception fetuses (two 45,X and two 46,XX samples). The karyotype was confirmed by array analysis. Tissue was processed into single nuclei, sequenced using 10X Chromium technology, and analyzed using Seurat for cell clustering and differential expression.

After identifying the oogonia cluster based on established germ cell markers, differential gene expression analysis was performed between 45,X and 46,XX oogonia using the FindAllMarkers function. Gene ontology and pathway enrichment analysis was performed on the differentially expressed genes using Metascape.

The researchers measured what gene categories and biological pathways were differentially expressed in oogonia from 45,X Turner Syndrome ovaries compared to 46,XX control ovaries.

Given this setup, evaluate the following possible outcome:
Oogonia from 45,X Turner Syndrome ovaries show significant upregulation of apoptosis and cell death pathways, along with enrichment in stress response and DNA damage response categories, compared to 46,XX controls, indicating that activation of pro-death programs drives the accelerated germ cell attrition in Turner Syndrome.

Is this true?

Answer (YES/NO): NO